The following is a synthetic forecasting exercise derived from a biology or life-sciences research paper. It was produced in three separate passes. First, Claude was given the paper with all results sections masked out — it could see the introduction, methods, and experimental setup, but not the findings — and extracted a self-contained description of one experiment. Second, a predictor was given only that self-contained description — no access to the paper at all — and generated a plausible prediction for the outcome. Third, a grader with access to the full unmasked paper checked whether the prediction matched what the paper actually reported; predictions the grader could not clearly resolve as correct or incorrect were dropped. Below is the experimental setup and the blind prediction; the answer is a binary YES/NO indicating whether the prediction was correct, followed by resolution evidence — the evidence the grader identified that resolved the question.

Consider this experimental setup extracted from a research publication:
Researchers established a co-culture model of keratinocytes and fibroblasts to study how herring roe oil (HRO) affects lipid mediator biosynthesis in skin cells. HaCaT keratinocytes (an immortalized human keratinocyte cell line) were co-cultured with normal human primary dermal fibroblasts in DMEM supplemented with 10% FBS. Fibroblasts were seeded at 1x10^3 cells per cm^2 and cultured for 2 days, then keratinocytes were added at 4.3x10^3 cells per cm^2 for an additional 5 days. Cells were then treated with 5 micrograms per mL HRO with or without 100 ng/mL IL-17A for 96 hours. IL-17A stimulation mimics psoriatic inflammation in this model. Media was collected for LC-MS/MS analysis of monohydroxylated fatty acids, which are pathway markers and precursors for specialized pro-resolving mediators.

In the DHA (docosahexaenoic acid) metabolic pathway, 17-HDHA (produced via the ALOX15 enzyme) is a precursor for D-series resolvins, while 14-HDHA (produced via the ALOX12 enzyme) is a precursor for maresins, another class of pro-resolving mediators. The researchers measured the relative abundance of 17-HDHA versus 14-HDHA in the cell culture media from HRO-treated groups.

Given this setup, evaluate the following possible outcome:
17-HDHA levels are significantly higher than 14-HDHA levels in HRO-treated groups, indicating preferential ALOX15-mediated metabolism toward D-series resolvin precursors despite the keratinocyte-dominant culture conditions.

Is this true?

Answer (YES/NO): YES